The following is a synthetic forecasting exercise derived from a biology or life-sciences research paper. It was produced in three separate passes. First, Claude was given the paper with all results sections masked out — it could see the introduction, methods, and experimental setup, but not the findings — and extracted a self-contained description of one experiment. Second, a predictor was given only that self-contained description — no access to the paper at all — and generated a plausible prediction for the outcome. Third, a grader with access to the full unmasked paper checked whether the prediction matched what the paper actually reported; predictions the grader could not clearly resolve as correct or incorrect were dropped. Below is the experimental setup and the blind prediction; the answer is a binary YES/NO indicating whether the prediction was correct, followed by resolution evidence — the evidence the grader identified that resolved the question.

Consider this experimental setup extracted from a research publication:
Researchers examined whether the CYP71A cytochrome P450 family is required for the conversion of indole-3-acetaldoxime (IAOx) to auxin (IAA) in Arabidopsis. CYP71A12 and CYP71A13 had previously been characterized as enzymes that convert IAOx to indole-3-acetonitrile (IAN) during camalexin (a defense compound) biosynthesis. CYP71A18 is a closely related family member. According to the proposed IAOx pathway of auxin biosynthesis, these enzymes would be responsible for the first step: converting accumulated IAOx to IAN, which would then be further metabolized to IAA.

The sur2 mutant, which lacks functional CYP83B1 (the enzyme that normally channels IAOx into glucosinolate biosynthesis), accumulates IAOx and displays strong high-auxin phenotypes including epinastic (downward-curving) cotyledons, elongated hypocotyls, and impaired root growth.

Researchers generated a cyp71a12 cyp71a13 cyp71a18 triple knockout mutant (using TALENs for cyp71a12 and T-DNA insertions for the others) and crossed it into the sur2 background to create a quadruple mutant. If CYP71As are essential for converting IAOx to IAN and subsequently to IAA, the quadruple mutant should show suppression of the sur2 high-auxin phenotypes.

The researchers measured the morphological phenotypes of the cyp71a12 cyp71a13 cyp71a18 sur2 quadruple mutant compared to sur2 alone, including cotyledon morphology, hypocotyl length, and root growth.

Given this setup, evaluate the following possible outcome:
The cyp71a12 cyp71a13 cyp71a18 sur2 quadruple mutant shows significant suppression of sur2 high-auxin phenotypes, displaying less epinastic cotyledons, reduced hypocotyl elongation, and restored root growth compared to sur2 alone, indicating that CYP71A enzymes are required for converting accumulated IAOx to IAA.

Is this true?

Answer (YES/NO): NO